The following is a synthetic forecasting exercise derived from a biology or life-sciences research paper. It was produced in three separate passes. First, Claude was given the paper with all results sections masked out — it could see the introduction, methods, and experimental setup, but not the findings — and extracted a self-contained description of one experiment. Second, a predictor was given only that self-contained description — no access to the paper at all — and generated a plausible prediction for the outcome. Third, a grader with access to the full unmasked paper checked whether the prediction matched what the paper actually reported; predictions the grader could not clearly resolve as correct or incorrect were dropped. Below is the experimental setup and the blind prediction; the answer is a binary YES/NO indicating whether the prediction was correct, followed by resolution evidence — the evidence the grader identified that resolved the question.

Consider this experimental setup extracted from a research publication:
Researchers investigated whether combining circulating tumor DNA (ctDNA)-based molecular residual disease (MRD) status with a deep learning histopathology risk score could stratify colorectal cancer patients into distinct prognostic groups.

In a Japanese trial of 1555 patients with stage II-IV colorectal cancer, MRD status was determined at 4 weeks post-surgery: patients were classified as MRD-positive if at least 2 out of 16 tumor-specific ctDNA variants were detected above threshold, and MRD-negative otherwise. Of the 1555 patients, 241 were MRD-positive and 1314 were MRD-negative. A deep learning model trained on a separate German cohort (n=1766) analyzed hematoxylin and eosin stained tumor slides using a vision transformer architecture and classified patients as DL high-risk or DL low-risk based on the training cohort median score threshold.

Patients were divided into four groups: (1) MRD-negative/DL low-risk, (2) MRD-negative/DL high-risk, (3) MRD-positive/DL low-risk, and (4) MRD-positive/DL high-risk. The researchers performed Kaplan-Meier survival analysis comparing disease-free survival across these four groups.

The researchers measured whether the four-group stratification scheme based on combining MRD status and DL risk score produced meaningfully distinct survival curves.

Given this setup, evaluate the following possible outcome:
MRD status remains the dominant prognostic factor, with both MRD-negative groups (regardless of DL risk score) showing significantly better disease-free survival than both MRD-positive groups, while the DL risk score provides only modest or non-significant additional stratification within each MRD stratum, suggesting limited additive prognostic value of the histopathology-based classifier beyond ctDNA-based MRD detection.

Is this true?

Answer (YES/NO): NO